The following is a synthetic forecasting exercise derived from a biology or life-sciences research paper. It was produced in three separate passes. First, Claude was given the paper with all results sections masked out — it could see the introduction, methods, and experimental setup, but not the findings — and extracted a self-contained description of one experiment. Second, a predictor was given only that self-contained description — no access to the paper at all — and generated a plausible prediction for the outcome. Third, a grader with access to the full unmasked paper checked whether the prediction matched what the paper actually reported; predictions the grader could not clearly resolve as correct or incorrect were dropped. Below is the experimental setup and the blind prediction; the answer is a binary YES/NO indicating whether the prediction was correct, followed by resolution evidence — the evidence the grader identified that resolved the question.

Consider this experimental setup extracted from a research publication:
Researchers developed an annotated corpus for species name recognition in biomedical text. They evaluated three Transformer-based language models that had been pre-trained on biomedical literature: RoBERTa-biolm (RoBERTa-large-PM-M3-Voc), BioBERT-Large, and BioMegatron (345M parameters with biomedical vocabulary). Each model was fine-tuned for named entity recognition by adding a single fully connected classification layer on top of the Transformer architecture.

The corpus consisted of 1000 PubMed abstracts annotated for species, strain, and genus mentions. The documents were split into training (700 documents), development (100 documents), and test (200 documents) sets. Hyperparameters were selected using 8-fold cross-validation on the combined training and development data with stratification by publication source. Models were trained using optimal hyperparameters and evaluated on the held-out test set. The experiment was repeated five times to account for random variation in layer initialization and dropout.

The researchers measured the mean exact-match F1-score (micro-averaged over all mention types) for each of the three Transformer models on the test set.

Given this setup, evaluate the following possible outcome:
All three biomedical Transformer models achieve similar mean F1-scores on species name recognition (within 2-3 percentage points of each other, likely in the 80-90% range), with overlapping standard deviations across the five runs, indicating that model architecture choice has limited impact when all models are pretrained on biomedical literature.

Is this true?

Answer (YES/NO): NO